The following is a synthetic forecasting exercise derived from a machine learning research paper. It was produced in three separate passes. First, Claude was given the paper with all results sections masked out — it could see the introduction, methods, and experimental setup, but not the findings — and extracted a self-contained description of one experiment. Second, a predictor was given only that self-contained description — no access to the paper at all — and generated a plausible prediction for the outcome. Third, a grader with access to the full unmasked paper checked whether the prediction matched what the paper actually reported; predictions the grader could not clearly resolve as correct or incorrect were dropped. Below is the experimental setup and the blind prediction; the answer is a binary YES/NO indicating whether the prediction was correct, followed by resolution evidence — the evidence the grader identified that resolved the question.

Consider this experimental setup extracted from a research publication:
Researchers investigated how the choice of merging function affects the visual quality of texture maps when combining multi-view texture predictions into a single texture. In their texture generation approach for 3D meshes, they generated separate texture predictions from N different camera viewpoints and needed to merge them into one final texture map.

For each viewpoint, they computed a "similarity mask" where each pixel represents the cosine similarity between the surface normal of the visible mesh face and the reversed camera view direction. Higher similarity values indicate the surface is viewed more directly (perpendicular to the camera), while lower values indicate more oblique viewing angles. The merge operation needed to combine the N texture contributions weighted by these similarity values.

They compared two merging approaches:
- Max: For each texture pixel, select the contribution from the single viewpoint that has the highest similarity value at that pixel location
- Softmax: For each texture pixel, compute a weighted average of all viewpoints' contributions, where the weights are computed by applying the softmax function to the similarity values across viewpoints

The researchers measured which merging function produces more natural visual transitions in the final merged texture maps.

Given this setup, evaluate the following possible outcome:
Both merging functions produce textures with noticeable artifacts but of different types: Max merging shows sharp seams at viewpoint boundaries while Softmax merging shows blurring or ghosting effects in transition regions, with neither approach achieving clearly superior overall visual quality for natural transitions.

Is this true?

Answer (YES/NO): NO